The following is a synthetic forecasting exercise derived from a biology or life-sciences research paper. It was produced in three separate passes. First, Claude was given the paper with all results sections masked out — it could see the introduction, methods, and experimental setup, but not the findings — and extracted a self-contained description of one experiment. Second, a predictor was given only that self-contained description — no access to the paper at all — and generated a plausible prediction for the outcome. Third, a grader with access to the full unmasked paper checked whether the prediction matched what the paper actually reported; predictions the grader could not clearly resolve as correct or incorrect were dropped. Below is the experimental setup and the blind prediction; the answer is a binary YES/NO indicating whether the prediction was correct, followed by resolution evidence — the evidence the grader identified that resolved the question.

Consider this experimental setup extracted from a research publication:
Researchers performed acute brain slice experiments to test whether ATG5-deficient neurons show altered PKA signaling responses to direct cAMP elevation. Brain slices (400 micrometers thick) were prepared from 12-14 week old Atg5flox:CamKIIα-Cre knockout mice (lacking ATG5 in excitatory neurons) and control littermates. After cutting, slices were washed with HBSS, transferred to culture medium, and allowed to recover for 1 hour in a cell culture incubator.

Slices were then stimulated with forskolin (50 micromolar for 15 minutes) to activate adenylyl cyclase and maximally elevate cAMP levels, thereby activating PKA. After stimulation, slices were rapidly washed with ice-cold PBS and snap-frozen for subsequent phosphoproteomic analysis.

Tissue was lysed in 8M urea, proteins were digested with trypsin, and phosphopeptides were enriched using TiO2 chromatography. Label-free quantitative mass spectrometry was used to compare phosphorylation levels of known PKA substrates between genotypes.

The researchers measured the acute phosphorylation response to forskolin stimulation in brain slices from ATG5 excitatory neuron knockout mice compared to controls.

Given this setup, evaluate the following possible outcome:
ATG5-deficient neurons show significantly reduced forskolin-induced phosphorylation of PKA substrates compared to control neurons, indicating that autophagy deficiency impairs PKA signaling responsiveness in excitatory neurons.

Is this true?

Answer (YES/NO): YES